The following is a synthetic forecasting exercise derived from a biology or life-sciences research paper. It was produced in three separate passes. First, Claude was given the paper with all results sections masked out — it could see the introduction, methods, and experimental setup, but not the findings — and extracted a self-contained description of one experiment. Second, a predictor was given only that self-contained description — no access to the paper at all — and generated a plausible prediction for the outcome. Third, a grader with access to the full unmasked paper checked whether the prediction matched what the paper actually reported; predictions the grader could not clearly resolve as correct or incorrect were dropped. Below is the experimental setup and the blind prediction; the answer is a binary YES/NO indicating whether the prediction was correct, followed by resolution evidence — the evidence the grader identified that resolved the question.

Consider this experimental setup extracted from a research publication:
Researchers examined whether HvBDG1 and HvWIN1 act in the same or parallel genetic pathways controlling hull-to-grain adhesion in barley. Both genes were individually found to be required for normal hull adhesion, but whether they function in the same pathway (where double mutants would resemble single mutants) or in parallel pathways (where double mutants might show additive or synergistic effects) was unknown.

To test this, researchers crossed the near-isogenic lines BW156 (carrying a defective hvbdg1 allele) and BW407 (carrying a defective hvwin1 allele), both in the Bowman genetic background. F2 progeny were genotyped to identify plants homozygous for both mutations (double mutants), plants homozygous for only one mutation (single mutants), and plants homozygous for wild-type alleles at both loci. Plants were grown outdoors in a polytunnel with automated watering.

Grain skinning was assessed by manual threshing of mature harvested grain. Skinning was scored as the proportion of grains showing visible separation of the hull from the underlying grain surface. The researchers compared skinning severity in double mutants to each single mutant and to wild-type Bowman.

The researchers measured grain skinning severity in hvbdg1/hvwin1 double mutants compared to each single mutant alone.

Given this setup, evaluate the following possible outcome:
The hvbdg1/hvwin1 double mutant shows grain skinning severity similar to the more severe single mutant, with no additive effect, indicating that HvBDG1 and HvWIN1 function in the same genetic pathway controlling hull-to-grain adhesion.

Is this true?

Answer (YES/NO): YES